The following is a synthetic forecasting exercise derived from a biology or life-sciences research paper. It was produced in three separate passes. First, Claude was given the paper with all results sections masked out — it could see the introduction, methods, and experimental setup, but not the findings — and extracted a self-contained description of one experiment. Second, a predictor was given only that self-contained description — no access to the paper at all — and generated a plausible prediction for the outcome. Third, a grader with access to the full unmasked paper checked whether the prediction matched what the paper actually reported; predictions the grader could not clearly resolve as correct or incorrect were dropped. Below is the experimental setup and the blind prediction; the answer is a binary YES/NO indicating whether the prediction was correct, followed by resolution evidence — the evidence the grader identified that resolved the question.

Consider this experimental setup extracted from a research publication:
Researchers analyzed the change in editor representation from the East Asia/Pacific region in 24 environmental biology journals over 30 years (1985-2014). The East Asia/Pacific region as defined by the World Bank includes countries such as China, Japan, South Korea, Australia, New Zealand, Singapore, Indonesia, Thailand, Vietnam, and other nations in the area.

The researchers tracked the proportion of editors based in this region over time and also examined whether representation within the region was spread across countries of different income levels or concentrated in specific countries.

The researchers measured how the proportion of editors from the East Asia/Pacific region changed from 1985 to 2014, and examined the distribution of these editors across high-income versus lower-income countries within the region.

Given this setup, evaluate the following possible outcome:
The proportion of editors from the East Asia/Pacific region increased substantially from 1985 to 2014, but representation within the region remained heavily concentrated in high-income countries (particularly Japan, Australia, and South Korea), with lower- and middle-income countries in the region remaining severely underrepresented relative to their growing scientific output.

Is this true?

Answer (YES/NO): NO